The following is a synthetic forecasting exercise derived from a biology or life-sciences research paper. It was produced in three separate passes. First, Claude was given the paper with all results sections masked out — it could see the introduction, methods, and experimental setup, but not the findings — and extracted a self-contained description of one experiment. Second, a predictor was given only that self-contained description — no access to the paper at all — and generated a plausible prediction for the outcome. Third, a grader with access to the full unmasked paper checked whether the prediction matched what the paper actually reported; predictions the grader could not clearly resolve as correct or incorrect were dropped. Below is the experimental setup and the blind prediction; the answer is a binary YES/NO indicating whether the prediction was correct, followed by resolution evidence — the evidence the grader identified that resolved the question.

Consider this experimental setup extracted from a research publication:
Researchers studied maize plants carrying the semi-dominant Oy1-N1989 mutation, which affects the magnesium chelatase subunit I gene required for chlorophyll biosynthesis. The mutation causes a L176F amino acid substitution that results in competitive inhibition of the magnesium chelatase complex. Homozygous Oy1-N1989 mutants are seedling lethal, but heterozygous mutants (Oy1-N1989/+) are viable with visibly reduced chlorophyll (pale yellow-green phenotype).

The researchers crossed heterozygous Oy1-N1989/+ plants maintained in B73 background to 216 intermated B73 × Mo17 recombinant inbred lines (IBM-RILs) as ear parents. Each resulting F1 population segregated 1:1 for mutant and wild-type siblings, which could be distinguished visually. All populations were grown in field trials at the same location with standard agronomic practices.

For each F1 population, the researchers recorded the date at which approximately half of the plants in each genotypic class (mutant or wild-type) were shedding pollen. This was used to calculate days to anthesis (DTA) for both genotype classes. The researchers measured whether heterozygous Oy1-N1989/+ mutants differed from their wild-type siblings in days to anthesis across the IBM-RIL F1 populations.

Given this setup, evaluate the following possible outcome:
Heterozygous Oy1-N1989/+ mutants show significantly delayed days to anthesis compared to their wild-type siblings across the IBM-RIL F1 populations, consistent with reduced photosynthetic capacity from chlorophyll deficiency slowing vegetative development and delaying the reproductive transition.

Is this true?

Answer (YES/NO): YES